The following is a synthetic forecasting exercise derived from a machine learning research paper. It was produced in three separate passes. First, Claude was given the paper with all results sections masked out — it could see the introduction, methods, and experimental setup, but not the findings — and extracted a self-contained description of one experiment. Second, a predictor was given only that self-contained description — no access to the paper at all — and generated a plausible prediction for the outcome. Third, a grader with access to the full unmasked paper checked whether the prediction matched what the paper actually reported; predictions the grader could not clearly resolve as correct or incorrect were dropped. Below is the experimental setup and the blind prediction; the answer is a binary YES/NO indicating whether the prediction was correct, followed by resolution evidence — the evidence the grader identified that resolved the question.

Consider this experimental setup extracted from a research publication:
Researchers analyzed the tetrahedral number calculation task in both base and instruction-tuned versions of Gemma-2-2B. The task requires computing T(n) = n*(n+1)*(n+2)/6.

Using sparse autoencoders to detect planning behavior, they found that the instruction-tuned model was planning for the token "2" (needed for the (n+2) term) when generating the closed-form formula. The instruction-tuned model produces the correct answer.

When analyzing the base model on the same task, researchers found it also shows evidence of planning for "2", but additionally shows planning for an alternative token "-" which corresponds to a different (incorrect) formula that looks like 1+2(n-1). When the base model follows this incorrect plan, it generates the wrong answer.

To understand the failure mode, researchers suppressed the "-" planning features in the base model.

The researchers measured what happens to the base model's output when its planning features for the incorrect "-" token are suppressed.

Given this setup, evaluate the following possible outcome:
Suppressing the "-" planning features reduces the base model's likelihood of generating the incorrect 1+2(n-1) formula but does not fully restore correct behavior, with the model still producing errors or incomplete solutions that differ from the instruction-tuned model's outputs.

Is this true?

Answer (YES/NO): NO